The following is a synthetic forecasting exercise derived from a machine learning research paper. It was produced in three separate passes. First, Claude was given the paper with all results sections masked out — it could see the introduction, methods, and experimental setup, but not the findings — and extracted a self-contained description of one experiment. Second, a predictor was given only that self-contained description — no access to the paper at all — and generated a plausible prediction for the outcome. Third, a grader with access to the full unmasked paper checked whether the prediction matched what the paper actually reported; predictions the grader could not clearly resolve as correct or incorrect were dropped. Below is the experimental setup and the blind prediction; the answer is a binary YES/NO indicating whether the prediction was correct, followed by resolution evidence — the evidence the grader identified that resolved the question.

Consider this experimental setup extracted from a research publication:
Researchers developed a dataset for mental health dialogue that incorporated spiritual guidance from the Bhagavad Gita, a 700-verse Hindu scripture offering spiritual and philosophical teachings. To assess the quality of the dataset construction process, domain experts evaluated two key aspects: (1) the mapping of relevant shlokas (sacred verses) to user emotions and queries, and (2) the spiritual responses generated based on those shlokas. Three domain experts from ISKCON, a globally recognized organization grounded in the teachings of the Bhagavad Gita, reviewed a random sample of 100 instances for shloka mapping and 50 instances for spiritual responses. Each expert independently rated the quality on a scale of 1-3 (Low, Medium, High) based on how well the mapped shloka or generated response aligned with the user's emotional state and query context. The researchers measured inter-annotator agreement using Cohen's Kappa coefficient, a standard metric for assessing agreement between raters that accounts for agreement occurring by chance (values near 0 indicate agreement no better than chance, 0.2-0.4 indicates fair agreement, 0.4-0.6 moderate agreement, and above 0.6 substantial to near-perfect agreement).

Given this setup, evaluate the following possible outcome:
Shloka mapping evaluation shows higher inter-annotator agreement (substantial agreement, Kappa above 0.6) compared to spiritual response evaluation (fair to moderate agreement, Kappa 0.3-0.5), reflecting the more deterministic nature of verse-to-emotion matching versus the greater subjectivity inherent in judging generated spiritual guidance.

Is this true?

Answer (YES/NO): NO